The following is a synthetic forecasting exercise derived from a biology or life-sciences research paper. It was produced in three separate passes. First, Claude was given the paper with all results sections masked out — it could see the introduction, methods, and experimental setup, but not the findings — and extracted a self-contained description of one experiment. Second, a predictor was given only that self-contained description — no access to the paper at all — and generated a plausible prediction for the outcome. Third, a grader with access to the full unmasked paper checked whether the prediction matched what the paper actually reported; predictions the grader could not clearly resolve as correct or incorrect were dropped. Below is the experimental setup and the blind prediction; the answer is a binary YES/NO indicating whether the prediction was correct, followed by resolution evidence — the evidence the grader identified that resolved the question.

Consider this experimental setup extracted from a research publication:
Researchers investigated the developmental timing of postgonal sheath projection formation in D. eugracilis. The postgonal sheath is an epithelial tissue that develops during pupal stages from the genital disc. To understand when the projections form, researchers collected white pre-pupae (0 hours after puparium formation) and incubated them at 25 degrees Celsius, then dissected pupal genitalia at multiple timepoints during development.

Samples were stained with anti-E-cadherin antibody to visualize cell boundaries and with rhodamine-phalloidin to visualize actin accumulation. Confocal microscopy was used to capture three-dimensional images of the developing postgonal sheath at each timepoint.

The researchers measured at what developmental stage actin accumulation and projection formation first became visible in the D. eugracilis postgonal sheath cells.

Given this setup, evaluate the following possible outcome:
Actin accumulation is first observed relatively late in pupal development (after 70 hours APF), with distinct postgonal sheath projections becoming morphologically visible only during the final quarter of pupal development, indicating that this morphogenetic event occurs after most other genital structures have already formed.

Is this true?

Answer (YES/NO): NO